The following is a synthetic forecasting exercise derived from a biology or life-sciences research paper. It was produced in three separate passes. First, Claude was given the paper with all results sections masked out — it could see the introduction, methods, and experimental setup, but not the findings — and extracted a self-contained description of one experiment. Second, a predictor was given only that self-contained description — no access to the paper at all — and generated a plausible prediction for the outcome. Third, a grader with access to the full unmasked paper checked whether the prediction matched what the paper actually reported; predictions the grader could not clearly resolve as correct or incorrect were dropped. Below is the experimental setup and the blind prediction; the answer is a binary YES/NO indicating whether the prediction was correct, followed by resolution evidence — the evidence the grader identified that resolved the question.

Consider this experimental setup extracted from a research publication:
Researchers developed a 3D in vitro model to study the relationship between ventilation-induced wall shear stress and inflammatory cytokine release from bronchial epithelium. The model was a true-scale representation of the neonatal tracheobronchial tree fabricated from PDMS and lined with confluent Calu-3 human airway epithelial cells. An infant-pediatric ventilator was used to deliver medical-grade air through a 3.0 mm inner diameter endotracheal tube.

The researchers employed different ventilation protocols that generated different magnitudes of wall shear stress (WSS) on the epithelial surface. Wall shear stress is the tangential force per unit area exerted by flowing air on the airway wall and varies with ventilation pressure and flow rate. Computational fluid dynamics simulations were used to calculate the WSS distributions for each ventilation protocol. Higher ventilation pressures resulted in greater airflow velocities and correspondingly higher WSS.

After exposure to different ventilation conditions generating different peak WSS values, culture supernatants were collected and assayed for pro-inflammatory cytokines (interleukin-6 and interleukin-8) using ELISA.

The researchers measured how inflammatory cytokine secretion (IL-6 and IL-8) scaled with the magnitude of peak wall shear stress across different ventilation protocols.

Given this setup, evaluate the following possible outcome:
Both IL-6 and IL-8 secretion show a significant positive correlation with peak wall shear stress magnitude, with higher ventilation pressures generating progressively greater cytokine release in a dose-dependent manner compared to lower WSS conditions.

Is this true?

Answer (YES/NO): NO